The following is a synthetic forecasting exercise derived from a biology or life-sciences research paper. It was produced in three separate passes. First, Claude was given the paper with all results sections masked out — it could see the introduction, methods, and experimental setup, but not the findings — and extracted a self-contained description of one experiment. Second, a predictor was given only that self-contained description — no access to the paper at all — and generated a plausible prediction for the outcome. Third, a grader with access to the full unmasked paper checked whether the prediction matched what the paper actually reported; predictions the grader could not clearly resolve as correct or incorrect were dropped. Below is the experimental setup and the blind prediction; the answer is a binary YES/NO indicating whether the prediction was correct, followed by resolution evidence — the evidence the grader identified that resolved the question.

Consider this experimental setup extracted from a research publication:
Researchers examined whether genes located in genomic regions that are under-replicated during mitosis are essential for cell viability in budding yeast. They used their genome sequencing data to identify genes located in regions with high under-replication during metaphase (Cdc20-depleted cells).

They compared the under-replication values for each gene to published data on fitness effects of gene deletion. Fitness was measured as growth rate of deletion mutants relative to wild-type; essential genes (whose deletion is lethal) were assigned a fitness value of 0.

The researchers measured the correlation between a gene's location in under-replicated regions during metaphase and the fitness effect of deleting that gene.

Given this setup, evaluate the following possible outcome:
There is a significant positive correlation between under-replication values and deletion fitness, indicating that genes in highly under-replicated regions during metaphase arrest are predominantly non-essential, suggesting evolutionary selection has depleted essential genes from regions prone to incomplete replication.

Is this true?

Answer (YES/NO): YES